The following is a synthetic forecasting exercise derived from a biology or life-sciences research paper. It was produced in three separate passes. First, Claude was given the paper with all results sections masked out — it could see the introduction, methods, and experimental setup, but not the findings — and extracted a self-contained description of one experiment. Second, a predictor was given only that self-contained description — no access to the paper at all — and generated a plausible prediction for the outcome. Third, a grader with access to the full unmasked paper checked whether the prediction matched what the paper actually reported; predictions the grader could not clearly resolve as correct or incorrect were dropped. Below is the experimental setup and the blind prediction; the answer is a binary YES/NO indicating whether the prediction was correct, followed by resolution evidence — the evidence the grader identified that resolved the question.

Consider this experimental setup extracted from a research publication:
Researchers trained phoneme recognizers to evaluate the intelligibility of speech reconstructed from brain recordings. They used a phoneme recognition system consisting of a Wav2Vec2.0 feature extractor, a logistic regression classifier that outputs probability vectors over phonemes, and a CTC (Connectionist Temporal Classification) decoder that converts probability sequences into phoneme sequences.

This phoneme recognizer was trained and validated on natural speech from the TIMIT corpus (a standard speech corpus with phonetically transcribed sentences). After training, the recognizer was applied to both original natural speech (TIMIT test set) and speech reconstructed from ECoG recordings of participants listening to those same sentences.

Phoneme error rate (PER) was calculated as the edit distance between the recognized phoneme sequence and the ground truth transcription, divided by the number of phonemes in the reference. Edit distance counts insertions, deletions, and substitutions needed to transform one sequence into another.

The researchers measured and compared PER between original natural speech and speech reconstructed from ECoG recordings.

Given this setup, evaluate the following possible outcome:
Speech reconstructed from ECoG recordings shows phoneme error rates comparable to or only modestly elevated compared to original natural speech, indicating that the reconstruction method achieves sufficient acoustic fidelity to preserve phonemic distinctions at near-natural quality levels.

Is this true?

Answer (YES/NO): NO